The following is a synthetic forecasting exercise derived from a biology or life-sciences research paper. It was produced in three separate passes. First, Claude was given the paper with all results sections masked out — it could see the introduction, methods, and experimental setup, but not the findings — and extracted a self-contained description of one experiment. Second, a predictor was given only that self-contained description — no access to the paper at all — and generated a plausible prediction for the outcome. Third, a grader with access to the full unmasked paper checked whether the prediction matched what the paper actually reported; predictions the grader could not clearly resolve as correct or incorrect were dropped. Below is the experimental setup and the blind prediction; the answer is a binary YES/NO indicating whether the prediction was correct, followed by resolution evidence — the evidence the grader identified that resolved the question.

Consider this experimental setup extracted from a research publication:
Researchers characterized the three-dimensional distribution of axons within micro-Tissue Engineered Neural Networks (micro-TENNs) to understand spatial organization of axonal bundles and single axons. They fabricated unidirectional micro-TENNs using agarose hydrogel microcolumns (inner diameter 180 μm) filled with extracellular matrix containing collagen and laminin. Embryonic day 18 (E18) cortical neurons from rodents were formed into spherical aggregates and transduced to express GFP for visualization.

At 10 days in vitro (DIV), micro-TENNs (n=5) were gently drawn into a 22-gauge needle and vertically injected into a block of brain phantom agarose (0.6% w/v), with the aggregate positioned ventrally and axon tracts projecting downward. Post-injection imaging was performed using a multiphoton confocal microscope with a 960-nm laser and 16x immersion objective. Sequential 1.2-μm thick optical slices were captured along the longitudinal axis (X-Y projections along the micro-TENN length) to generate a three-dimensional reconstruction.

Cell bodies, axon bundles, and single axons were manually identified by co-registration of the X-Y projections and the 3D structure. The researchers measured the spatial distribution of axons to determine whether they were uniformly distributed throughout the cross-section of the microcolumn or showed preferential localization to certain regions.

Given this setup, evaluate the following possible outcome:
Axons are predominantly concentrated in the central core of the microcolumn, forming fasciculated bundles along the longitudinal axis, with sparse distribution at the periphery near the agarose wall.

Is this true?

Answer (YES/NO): NO